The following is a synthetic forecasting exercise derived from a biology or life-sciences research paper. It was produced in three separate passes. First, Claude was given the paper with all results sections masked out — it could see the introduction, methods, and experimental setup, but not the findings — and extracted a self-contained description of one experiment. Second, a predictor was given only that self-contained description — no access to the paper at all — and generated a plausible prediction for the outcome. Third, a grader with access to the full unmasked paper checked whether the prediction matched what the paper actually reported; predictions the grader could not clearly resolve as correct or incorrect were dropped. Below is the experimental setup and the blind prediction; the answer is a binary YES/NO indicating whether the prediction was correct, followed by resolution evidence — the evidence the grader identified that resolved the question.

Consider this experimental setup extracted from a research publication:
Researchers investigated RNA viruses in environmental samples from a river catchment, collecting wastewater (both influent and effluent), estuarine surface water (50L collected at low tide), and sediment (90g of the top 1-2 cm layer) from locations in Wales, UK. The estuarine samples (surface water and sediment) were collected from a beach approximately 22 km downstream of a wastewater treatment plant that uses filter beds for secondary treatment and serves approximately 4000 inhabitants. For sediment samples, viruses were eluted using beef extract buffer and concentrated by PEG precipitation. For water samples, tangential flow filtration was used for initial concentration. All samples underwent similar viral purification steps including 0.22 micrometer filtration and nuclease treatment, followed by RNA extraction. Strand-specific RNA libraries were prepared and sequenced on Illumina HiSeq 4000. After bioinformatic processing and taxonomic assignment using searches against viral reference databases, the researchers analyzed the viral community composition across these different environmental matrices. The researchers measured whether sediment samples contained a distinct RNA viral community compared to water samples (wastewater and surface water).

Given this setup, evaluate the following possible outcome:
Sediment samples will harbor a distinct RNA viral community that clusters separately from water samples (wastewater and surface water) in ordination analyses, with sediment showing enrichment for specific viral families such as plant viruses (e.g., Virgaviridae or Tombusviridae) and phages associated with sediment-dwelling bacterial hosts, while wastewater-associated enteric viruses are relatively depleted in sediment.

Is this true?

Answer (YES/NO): NO